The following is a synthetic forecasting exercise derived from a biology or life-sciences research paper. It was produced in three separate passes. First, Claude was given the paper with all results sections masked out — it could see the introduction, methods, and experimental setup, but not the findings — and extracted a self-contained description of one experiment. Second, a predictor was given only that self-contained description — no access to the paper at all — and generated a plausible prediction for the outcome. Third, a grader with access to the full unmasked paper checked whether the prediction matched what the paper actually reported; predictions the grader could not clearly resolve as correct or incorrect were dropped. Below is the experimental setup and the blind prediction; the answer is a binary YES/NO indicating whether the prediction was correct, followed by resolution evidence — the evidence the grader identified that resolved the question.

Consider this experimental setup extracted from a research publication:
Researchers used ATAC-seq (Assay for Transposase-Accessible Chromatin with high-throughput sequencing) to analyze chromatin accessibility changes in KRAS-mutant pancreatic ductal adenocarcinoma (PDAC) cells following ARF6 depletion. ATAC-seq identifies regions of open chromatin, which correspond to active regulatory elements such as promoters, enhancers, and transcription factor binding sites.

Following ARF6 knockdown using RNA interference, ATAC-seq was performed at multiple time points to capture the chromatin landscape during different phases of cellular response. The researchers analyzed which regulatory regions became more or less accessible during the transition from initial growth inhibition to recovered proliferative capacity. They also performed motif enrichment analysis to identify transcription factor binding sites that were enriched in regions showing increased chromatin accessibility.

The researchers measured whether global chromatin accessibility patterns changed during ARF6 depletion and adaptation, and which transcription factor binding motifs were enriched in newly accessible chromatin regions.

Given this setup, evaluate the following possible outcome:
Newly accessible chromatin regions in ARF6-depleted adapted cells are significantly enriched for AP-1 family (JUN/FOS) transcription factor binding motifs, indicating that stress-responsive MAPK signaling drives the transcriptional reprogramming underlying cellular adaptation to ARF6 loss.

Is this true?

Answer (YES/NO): NO